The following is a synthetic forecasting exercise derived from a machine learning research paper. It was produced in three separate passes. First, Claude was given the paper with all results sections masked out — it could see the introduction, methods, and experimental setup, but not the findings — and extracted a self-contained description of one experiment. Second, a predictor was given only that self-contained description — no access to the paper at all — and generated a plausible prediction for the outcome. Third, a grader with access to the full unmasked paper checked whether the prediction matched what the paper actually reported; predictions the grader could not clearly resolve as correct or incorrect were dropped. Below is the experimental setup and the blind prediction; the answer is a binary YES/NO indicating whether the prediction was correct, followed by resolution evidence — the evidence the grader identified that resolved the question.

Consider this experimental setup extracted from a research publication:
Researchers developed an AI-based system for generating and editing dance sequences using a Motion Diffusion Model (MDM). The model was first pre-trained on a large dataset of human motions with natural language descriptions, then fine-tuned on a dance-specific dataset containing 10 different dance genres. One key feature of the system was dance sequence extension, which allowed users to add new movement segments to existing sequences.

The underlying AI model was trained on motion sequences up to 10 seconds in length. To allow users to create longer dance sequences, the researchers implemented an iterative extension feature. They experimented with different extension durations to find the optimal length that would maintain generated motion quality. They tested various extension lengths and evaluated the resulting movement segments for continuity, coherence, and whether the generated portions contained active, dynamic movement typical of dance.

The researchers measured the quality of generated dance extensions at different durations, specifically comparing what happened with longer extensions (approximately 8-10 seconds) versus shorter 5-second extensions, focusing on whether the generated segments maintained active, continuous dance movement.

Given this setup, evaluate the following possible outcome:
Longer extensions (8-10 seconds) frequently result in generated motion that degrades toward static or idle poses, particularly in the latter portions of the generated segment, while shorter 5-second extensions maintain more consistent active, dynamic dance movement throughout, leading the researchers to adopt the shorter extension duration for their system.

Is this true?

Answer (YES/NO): YES